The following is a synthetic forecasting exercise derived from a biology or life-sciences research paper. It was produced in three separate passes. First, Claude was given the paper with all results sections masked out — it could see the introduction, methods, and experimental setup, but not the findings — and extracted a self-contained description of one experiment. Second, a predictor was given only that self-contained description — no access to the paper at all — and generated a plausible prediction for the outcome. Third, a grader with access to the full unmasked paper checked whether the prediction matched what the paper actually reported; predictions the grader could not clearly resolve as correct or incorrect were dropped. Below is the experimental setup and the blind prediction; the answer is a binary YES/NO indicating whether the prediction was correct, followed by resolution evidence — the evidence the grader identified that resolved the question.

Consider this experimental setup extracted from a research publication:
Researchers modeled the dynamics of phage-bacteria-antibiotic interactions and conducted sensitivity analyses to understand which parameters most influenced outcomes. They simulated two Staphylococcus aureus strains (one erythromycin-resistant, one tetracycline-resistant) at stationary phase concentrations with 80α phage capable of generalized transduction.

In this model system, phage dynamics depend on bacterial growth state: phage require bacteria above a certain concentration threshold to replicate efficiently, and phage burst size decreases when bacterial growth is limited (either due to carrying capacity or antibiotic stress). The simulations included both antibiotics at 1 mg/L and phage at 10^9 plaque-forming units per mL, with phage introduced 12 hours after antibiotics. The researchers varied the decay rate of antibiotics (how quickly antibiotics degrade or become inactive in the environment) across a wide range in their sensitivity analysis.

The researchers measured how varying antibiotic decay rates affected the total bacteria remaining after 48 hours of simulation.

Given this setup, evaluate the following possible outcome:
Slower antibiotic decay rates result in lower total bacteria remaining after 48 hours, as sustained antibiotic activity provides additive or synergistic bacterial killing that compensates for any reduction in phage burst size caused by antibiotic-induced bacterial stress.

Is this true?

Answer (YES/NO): NO